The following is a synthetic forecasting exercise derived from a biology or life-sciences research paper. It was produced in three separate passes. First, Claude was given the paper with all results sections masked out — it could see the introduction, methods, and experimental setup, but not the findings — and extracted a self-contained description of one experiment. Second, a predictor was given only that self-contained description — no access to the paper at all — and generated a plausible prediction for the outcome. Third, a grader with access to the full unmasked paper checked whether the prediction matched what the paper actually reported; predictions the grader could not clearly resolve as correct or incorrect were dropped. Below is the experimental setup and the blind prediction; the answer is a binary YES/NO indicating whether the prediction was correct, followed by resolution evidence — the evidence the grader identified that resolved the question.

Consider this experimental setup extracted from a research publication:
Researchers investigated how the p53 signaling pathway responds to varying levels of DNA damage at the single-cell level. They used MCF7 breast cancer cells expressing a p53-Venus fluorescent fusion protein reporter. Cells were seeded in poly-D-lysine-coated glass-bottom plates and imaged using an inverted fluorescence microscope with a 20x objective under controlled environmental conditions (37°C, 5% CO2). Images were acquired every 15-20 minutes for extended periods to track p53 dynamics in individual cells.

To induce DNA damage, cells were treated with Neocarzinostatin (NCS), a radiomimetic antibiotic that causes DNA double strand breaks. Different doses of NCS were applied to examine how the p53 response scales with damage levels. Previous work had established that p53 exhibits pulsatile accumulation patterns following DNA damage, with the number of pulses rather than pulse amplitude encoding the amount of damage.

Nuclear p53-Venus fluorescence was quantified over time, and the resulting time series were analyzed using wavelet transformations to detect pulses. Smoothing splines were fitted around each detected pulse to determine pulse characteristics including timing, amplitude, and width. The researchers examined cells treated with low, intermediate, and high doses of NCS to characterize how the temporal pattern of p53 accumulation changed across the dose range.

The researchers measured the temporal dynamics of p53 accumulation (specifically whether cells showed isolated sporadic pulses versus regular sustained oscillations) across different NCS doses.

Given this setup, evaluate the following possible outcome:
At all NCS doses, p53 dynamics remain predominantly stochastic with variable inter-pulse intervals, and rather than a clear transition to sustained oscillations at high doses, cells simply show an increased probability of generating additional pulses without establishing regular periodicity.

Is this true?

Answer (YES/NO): NO